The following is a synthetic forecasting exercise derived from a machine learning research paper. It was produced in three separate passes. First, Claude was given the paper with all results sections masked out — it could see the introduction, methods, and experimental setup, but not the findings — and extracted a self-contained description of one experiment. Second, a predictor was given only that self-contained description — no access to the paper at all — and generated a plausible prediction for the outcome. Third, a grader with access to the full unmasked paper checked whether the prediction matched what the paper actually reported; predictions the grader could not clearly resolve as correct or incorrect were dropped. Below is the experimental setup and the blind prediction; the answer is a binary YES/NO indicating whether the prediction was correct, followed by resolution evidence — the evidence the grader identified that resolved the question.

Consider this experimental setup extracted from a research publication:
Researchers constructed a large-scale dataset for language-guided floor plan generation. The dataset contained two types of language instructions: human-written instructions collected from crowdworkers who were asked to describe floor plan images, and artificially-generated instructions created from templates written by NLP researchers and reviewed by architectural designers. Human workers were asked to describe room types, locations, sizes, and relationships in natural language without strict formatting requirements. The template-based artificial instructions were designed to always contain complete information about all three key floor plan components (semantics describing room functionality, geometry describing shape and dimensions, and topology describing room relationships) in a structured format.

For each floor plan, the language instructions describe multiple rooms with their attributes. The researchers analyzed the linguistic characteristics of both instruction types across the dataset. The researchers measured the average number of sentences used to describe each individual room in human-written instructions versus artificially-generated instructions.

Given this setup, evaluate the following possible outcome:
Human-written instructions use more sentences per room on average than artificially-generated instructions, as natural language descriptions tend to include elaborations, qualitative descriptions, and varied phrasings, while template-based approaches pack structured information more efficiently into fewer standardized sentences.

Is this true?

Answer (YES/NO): NO